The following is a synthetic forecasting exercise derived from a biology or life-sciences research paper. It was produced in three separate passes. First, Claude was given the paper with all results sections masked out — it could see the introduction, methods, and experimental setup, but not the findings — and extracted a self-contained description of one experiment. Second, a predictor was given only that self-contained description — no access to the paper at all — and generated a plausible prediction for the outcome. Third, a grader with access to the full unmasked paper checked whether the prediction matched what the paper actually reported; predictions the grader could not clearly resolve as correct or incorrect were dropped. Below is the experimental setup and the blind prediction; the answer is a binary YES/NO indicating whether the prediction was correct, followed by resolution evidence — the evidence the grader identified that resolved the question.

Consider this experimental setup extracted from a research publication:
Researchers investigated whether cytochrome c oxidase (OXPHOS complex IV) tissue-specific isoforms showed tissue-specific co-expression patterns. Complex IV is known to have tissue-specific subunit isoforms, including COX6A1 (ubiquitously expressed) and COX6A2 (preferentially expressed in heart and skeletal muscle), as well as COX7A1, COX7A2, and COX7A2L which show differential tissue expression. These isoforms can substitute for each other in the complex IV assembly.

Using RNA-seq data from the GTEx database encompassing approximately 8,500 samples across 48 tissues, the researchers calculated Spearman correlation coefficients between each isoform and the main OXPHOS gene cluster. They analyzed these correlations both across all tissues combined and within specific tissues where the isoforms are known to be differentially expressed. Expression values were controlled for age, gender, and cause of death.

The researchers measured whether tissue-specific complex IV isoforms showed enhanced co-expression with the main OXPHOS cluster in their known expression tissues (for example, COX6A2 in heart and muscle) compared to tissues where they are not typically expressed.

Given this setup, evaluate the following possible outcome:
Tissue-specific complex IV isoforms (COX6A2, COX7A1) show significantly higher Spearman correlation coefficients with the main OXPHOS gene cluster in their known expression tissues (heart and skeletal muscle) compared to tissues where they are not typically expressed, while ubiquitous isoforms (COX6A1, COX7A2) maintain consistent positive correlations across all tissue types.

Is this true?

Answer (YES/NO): NO